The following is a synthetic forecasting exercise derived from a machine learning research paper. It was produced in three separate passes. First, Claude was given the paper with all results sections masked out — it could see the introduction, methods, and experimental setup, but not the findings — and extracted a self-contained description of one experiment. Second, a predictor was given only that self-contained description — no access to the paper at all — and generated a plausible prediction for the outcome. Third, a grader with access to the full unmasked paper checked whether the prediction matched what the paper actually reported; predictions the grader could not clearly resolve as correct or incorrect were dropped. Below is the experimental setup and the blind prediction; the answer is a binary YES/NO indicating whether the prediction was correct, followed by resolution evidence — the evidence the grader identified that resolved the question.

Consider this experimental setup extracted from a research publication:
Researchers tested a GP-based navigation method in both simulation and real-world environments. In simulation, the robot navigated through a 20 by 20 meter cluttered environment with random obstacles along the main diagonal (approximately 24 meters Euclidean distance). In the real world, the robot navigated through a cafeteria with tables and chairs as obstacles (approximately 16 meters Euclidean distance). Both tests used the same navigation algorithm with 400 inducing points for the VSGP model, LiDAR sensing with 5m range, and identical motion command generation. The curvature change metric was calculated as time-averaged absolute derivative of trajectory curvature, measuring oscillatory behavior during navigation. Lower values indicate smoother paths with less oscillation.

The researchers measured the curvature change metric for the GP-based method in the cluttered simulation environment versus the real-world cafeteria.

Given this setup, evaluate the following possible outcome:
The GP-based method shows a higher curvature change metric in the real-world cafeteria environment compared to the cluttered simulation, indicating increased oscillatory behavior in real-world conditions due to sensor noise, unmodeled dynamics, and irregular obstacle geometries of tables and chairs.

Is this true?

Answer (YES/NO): NO